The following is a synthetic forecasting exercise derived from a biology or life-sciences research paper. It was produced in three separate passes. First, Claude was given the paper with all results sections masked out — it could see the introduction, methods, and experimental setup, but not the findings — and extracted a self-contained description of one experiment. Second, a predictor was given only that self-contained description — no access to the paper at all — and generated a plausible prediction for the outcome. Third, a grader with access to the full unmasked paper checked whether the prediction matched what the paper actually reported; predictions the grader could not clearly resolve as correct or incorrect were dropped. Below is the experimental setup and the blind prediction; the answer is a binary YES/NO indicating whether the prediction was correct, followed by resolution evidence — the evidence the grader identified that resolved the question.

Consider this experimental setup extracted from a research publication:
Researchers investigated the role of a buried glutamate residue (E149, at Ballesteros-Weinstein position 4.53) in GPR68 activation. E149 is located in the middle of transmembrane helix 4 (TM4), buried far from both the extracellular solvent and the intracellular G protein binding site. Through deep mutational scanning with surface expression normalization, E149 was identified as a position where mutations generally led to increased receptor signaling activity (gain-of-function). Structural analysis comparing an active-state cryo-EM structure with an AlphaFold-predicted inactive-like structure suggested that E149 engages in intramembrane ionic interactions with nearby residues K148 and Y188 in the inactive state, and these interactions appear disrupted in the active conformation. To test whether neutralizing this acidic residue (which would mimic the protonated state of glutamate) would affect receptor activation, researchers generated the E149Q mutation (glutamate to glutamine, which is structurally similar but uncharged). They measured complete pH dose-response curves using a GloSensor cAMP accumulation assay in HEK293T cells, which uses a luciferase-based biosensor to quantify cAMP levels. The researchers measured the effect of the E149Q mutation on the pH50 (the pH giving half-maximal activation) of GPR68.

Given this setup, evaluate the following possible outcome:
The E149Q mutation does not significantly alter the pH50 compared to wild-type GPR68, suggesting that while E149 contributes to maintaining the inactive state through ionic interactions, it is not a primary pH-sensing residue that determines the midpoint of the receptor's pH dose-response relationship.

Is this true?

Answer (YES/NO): NO